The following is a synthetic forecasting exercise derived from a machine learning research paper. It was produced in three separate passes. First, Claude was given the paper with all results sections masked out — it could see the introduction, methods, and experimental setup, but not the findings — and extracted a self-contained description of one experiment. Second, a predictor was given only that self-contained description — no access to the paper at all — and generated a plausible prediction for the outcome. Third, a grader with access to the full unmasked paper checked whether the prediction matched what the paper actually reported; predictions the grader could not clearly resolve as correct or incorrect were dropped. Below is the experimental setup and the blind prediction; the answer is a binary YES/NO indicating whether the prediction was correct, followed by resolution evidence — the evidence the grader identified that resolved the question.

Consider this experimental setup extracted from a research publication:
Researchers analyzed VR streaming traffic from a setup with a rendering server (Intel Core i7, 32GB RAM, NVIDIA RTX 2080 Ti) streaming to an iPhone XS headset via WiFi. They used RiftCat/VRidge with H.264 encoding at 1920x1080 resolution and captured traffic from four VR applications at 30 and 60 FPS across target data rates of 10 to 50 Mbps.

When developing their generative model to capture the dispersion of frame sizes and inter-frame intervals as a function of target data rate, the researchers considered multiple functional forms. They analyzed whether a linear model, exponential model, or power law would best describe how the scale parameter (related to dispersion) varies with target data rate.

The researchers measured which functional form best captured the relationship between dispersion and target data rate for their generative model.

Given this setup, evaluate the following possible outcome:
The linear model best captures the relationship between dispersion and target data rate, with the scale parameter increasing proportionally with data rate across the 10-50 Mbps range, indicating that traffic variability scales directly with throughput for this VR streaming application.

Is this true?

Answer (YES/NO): NO